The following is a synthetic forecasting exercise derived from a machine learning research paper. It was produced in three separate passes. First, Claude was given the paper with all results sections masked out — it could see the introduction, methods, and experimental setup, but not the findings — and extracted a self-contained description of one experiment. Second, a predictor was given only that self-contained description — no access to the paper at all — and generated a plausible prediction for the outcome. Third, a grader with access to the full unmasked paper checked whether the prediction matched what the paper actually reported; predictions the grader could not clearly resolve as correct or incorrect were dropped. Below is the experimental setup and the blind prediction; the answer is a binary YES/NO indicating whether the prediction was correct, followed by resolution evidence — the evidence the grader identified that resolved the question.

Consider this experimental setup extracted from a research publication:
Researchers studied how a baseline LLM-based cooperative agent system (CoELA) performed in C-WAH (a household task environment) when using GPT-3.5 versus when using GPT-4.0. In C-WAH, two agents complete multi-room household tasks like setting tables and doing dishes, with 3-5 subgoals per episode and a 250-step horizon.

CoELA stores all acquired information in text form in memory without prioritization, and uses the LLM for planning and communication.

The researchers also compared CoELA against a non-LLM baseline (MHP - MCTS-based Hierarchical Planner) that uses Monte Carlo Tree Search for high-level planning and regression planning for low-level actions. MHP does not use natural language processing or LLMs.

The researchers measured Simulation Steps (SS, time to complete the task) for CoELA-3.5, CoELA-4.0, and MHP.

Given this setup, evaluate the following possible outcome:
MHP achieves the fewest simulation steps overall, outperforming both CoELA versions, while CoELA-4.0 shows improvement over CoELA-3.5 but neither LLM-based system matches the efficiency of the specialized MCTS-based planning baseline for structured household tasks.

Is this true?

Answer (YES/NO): NO